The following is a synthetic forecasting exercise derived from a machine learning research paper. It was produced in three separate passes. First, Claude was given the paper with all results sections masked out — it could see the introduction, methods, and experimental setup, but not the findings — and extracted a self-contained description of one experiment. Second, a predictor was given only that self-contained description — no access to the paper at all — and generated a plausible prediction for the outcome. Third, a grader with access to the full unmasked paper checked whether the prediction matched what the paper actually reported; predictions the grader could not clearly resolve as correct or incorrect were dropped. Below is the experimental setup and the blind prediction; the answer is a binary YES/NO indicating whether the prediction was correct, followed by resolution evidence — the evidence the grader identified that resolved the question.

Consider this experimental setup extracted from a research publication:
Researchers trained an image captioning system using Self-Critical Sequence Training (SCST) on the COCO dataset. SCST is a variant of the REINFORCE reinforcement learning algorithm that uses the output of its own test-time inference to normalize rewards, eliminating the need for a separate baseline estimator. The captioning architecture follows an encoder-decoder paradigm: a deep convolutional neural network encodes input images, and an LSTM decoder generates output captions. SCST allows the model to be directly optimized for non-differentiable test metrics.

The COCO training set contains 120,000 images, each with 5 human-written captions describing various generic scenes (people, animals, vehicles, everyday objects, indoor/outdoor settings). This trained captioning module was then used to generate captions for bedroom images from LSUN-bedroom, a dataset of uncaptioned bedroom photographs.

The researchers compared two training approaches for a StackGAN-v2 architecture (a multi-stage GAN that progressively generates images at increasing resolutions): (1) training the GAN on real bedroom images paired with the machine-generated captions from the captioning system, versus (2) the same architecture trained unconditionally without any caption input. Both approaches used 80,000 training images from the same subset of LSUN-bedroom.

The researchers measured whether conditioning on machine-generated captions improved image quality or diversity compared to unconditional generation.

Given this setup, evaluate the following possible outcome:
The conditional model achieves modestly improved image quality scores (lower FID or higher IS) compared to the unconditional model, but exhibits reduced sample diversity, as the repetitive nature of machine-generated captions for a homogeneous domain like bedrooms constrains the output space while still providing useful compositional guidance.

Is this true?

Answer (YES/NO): NO